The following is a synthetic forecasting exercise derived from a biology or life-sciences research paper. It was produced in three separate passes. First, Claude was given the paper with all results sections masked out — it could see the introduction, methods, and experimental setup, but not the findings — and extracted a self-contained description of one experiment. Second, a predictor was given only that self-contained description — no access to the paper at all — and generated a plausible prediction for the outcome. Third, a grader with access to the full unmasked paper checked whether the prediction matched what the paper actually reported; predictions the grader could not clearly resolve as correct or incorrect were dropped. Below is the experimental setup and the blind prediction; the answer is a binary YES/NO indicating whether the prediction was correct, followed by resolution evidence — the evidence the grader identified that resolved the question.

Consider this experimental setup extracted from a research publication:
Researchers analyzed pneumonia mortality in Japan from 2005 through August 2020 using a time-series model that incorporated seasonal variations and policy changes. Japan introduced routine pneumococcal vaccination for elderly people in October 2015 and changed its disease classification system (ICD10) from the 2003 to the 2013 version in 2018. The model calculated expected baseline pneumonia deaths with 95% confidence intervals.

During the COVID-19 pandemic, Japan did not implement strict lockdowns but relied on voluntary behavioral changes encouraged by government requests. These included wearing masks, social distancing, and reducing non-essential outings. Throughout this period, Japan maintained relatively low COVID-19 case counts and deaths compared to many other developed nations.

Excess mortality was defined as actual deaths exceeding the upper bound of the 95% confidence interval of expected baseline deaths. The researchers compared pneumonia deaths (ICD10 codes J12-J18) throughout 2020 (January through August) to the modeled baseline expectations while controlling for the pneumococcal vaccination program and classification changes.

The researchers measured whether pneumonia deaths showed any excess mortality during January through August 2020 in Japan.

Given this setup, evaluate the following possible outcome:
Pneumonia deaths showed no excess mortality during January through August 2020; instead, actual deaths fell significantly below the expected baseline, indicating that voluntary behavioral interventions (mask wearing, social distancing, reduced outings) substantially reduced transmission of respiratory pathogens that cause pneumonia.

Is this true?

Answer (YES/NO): YES